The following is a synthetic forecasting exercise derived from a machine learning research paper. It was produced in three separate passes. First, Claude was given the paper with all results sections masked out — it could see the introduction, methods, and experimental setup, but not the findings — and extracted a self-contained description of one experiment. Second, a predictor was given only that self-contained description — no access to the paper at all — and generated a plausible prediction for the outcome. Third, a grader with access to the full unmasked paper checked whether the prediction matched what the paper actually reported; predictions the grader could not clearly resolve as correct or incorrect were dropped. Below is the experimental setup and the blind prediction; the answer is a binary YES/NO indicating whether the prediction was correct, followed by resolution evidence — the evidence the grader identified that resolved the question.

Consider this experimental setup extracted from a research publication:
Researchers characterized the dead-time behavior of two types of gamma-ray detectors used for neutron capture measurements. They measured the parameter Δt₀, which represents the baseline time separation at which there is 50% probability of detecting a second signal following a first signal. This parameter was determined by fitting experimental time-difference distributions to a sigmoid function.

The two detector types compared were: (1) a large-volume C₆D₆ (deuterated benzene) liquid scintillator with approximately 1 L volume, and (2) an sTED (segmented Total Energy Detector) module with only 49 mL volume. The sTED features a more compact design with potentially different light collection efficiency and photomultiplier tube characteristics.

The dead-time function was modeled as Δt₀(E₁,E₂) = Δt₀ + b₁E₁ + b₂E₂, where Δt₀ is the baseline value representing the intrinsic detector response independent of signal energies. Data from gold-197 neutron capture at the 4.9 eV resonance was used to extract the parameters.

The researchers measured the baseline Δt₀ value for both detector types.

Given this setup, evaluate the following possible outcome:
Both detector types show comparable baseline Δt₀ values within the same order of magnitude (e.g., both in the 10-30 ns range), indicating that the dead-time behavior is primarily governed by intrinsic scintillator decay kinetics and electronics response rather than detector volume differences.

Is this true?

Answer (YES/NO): YES